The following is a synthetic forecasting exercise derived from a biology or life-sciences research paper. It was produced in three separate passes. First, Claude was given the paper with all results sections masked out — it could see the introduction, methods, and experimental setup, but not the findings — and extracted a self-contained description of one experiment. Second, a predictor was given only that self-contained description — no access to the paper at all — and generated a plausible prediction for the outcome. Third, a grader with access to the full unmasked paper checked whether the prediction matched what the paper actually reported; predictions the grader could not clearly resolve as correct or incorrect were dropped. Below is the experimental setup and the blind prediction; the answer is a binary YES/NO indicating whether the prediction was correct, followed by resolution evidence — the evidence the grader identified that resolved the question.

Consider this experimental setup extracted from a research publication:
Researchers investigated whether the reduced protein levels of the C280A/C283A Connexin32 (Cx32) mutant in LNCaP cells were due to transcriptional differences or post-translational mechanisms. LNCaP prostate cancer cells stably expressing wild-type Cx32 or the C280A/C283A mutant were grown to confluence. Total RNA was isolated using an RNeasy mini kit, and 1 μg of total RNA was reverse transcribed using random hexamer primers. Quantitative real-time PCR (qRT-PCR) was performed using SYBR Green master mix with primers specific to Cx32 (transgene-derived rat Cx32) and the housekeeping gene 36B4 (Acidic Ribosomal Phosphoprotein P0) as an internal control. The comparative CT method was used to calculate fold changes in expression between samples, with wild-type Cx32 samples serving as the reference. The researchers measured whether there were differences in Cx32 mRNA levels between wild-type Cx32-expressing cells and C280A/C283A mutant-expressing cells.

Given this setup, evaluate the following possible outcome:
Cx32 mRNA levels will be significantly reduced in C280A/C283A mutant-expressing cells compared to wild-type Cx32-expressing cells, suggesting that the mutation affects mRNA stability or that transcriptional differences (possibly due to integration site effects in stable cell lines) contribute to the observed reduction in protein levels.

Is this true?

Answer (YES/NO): NO